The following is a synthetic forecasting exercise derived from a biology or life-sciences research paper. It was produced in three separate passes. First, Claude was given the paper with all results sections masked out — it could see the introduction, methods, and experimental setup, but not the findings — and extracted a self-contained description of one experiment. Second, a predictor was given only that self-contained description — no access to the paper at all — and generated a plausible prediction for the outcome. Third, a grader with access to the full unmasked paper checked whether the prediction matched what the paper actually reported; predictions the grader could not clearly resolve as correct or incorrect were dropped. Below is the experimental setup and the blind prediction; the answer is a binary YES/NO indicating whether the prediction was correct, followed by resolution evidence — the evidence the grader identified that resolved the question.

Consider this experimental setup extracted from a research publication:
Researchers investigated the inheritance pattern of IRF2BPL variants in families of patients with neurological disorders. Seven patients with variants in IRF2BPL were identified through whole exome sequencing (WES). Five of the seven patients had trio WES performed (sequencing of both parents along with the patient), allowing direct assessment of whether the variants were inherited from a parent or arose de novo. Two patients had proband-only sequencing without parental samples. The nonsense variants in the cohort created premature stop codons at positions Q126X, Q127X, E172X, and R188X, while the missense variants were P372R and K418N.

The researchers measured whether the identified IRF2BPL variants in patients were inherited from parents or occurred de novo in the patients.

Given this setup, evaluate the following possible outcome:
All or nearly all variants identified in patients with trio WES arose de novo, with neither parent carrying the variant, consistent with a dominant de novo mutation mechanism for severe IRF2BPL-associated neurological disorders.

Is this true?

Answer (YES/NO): YES